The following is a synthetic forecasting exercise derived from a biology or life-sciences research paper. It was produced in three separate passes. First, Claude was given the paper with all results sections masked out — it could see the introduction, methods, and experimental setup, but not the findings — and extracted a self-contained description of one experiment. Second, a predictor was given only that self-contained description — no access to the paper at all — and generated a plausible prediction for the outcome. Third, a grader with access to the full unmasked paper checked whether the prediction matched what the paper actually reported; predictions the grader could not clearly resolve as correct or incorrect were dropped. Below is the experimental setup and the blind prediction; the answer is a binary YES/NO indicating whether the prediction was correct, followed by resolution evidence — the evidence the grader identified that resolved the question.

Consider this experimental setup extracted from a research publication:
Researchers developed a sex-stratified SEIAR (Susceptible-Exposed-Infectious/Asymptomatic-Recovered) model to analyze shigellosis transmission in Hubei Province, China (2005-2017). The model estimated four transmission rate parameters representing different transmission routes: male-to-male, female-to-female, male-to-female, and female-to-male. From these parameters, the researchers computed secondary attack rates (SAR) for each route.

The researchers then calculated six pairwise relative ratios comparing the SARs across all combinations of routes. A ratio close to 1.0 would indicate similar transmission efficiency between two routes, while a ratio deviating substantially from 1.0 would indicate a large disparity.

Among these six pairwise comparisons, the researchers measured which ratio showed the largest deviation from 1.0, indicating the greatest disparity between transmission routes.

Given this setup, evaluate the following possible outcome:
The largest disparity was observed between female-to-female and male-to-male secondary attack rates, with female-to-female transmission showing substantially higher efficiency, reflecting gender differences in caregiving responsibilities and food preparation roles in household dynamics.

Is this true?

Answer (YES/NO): NO